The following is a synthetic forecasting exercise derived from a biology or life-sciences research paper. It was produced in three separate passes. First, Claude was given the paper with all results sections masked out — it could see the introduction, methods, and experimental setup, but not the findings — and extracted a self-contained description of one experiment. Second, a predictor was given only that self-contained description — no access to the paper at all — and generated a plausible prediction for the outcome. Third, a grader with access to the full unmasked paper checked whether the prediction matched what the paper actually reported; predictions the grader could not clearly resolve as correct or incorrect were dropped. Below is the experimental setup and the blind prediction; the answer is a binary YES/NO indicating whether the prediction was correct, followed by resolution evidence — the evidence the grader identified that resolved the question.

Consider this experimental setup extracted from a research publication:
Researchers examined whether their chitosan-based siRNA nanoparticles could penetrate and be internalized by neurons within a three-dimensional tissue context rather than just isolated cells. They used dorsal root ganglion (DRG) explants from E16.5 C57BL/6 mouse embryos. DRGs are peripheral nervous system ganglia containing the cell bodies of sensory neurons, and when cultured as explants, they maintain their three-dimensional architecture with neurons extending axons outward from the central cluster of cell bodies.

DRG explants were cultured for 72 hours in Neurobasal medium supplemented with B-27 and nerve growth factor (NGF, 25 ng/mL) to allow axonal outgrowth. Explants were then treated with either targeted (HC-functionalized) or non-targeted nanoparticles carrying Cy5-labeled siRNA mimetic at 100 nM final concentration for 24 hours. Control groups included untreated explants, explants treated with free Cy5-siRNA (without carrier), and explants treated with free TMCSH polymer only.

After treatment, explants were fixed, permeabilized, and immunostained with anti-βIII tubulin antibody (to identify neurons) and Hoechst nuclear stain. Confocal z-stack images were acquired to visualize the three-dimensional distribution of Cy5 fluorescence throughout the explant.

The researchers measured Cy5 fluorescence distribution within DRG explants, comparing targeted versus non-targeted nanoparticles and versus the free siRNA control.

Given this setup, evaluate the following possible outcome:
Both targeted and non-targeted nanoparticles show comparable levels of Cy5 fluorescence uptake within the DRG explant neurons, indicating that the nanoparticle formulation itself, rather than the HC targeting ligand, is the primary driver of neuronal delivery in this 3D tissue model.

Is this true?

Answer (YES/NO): NO